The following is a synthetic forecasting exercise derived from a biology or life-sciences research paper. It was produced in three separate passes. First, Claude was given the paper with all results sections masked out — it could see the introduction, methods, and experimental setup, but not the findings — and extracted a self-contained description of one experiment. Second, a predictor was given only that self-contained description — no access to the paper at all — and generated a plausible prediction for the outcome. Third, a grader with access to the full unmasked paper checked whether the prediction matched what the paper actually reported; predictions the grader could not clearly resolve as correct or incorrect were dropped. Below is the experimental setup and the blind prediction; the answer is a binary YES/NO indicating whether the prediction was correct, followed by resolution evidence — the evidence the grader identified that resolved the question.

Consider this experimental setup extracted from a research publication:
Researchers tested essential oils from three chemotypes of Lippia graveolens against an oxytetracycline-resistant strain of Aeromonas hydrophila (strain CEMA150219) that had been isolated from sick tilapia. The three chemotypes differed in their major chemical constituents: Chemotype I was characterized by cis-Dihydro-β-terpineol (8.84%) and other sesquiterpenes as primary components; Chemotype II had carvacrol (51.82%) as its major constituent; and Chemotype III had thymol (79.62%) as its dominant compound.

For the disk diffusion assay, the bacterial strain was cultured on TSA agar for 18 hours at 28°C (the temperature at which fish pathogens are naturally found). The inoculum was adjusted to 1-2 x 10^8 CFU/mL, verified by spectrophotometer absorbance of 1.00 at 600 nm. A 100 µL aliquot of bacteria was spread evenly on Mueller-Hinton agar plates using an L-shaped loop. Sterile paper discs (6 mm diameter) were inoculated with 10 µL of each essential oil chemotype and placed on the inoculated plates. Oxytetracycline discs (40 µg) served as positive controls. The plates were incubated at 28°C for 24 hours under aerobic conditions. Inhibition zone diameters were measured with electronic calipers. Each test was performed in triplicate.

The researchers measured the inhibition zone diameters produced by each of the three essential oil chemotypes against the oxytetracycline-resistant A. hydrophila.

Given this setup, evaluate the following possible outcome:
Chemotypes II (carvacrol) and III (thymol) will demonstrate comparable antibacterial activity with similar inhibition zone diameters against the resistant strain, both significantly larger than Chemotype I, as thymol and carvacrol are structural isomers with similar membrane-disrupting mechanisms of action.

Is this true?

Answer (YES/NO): NO